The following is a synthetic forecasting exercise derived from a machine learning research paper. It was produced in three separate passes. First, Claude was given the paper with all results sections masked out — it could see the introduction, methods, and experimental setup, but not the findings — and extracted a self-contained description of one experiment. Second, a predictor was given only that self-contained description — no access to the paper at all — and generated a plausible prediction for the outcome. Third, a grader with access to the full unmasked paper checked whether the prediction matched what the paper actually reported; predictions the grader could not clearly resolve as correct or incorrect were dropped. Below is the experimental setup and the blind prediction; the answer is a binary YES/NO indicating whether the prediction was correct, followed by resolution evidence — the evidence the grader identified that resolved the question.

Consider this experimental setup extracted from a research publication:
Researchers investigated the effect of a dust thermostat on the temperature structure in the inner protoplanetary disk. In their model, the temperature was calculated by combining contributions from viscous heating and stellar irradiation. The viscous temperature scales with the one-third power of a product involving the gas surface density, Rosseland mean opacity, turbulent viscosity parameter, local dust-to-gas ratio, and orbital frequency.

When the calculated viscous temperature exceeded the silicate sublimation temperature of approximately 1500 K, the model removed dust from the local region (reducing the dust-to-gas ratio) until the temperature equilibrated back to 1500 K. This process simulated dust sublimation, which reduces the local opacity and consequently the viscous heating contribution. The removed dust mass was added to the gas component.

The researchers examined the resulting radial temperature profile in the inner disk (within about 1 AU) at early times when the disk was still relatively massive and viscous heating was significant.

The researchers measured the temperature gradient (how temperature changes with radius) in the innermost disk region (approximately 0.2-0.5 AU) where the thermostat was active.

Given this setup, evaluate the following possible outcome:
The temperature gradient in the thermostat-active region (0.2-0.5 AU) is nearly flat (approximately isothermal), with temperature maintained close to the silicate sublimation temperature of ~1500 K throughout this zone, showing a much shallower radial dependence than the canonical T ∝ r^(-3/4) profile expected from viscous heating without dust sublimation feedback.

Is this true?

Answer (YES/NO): YES